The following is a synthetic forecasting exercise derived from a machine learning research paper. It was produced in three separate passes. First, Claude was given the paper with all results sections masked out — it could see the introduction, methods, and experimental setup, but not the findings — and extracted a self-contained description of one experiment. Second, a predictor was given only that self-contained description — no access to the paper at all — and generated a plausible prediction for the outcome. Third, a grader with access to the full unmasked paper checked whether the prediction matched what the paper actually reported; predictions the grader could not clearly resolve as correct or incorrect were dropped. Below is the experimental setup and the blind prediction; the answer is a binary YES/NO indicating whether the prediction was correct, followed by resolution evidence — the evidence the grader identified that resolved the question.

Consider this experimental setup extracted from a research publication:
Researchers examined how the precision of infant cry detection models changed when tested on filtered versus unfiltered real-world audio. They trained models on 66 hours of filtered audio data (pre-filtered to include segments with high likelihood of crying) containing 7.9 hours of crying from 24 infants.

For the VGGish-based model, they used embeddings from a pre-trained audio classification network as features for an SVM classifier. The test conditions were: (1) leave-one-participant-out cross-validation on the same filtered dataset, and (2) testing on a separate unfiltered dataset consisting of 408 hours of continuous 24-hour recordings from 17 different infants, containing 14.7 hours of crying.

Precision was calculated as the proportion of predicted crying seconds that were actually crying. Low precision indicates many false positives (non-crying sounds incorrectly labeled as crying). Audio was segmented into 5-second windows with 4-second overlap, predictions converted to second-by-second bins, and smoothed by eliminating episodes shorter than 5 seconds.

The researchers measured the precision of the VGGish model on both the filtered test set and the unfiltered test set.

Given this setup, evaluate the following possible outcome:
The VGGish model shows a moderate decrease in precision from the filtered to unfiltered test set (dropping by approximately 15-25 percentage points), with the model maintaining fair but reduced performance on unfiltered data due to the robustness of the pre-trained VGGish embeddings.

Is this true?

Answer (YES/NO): NO